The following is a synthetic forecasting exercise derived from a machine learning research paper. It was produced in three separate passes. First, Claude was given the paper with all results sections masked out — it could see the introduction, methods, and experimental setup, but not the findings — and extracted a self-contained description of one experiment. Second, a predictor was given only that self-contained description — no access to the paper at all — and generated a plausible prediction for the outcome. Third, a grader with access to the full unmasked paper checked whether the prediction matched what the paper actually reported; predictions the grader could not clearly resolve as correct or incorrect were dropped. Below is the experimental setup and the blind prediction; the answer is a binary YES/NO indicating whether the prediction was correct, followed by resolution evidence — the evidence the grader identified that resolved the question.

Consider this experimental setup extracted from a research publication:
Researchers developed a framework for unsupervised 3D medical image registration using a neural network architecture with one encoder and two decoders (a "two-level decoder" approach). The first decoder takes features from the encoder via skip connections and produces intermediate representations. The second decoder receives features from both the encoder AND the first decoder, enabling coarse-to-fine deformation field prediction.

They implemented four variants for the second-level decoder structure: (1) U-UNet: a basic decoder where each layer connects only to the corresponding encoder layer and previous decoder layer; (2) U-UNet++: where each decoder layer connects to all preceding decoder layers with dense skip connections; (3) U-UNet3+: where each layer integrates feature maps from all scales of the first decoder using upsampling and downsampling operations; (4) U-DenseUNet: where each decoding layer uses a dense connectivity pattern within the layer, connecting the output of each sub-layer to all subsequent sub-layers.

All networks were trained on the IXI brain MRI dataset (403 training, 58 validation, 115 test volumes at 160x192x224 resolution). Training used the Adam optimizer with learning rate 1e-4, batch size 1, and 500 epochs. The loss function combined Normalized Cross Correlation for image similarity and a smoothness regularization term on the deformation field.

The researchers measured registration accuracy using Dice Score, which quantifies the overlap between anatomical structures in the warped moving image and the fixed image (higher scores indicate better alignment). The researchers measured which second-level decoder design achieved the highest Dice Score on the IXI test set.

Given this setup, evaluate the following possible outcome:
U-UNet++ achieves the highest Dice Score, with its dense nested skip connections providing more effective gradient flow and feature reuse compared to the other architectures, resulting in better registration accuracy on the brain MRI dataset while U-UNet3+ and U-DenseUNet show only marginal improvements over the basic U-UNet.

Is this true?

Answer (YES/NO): NO